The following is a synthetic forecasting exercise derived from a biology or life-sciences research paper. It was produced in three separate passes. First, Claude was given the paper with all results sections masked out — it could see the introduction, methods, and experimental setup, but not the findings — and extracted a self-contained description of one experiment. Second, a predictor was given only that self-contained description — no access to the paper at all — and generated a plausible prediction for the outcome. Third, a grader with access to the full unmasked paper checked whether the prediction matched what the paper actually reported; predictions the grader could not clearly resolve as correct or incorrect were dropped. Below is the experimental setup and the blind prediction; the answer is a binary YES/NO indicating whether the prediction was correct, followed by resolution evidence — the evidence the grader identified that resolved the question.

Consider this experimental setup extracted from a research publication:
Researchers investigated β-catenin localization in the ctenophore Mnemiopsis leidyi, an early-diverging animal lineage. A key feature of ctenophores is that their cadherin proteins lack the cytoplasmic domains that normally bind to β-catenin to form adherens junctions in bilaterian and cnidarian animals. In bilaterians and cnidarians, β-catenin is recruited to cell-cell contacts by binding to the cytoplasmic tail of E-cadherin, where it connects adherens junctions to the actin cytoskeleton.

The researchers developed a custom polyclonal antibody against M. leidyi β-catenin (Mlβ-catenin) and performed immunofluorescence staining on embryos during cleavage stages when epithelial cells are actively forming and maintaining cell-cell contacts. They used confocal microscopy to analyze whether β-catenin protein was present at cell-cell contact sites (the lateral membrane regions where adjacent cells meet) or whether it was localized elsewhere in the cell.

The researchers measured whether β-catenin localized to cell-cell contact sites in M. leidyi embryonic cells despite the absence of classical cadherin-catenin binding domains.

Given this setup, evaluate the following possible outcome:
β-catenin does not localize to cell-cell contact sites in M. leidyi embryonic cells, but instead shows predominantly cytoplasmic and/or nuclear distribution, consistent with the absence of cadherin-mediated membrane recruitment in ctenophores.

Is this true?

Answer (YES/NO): YES